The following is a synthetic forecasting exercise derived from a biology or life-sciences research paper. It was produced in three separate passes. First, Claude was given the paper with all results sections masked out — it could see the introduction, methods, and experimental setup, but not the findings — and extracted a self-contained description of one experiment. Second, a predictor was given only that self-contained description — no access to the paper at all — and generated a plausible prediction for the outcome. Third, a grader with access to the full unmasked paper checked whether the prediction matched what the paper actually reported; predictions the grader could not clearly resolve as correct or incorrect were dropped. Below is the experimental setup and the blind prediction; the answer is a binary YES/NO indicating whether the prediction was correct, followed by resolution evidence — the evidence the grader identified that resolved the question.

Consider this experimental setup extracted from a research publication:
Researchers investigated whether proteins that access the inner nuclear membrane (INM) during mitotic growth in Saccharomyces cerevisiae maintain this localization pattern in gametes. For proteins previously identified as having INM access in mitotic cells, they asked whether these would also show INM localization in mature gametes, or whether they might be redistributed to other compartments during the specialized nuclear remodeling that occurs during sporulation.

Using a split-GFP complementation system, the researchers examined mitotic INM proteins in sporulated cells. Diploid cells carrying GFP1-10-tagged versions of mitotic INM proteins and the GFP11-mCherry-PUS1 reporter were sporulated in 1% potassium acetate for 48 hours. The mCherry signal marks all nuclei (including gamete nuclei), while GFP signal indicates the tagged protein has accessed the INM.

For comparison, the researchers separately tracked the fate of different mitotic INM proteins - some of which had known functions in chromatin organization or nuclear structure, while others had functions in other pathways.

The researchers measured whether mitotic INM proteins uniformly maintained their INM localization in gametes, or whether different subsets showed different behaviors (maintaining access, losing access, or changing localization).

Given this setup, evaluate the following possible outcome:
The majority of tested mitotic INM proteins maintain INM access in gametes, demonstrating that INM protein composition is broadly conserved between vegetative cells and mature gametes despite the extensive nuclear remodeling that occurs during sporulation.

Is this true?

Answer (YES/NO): NO